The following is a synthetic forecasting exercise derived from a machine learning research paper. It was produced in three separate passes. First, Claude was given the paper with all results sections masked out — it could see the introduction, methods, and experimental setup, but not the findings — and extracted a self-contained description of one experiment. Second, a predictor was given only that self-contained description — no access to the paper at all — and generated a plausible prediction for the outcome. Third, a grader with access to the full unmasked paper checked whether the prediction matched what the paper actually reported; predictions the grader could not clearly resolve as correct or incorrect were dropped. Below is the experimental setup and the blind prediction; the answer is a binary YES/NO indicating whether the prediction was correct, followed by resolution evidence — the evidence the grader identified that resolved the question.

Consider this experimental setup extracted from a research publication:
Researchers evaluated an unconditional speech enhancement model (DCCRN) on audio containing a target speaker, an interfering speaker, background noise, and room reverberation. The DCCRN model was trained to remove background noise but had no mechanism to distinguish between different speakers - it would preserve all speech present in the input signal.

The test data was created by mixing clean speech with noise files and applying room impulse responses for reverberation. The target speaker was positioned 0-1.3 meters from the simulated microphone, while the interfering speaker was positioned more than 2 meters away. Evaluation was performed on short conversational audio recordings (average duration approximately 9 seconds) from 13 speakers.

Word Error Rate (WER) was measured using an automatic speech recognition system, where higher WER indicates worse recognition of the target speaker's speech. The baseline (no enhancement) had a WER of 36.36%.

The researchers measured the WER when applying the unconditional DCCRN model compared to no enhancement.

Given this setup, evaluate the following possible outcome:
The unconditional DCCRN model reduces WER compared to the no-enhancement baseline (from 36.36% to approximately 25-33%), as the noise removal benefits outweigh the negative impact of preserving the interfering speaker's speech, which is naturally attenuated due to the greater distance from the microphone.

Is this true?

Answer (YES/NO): NO